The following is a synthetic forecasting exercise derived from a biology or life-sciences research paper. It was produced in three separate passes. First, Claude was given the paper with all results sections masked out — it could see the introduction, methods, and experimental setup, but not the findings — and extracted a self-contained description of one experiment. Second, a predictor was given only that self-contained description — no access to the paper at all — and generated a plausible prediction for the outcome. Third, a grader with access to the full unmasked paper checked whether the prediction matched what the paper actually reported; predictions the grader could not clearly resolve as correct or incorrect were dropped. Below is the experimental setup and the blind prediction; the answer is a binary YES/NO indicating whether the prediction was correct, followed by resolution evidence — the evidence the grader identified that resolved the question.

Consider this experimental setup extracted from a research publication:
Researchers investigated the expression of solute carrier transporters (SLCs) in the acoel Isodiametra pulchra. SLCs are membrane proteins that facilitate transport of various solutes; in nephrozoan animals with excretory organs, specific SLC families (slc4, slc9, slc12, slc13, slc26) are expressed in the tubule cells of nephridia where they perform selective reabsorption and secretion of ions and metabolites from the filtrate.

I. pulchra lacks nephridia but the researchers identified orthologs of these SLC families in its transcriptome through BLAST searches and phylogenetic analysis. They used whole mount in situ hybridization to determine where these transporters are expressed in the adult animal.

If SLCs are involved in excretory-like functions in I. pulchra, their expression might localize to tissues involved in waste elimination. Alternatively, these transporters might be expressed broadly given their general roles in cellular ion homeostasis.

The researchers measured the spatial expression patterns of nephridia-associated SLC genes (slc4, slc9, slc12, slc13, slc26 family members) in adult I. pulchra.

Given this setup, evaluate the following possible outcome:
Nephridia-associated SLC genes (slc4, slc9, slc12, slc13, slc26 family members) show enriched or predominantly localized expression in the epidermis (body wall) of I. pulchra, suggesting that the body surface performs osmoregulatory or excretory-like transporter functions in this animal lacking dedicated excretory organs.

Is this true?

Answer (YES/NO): NO